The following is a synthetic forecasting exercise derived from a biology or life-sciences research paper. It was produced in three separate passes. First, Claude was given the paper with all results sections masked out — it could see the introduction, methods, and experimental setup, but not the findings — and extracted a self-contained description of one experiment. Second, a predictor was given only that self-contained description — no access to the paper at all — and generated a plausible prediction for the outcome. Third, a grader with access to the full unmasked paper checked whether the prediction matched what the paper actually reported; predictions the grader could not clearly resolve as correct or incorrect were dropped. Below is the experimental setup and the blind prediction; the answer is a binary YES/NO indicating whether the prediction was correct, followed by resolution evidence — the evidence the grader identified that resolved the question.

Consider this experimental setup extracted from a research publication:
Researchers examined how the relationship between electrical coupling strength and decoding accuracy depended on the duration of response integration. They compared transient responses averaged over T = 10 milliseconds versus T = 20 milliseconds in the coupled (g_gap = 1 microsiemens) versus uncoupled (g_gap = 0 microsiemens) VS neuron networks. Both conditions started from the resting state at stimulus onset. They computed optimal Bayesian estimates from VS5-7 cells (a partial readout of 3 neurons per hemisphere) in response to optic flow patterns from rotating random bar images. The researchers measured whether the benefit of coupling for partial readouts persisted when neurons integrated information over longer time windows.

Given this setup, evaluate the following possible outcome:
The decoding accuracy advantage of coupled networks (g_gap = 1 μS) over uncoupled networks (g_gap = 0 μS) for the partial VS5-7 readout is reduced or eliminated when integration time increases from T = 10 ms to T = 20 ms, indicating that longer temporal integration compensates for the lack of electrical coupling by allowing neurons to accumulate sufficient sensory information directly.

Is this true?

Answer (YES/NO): NO